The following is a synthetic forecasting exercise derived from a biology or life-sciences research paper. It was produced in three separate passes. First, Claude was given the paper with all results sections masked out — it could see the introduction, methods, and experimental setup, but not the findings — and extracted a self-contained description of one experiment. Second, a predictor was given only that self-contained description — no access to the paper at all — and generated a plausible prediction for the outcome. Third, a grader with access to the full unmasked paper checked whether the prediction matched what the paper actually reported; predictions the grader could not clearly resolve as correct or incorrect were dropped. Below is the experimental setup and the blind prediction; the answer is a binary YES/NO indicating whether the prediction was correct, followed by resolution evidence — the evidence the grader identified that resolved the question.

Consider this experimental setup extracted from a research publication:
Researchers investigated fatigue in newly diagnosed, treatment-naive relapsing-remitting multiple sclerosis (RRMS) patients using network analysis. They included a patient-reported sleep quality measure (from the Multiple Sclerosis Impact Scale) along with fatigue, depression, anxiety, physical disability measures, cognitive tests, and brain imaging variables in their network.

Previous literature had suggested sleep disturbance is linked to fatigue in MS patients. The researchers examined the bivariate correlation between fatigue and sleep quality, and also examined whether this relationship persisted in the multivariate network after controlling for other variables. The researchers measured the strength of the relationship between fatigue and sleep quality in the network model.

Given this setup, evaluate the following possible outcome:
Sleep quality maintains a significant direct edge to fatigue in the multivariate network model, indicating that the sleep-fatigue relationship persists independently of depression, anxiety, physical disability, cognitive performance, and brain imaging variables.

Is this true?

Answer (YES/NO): NO